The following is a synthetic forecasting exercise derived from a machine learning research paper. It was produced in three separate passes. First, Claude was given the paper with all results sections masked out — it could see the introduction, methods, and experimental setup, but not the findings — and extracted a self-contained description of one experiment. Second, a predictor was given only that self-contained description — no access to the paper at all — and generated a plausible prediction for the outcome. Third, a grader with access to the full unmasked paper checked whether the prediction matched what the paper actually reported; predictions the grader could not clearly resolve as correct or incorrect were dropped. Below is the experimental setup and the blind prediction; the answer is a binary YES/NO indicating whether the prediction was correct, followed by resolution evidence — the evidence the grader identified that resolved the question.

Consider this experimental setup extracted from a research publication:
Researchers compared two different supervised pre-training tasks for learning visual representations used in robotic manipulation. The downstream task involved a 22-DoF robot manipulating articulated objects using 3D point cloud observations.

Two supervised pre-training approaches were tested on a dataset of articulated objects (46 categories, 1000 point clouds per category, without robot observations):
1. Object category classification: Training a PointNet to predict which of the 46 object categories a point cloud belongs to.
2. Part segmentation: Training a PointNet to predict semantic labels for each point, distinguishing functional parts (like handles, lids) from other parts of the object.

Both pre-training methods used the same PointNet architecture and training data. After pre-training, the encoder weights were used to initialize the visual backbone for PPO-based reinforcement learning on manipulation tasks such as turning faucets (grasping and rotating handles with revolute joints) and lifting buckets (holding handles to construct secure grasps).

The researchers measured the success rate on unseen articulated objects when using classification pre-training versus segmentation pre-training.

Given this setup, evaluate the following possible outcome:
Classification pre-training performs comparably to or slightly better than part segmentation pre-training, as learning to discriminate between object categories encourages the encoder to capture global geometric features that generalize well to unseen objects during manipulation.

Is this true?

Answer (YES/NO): NO